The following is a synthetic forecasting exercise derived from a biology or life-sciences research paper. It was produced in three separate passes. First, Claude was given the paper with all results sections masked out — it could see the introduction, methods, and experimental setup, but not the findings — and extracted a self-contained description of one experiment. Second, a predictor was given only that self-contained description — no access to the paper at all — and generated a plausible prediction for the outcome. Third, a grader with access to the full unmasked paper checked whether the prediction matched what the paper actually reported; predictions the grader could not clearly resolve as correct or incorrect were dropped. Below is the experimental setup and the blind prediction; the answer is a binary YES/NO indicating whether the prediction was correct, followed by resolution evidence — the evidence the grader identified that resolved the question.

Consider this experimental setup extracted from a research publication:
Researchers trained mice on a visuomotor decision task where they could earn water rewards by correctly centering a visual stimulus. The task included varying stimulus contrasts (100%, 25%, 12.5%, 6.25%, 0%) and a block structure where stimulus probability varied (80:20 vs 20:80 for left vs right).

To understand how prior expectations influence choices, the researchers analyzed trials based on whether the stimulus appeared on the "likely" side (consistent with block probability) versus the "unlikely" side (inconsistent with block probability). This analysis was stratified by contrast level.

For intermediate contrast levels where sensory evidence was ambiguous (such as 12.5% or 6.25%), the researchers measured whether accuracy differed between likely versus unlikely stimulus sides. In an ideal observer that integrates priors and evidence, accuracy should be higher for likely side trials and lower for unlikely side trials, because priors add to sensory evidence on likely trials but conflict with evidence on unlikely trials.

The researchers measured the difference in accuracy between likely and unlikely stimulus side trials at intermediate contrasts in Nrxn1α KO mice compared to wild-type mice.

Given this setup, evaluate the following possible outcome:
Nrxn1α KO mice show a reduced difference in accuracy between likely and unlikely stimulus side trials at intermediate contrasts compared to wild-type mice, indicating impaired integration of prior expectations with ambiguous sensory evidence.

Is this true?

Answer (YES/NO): YES